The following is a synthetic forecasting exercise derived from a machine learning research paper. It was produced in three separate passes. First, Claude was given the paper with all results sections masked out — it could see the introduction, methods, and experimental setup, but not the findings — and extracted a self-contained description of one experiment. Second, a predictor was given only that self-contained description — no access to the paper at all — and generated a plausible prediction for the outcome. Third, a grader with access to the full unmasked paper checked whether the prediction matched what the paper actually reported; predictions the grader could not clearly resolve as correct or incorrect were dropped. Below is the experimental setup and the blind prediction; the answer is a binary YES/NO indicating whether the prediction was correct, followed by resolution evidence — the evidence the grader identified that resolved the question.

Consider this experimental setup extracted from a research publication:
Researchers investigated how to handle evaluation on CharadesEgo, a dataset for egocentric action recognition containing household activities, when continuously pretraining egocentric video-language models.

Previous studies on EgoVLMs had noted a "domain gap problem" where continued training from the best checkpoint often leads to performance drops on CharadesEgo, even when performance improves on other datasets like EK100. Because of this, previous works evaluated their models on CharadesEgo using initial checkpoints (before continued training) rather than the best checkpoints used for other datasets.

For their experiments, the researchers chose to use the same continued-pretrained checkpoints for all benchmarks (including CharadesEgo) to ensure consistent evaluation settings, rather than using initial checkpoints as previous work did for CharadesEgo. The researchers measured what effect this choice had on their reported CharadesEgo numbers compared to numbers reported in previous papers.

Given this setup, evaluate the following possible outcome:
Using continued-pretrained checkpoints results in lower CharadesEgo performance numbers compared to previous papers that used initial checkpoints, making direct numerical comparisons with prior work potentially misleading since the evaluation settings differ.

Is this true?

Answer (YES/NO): YES